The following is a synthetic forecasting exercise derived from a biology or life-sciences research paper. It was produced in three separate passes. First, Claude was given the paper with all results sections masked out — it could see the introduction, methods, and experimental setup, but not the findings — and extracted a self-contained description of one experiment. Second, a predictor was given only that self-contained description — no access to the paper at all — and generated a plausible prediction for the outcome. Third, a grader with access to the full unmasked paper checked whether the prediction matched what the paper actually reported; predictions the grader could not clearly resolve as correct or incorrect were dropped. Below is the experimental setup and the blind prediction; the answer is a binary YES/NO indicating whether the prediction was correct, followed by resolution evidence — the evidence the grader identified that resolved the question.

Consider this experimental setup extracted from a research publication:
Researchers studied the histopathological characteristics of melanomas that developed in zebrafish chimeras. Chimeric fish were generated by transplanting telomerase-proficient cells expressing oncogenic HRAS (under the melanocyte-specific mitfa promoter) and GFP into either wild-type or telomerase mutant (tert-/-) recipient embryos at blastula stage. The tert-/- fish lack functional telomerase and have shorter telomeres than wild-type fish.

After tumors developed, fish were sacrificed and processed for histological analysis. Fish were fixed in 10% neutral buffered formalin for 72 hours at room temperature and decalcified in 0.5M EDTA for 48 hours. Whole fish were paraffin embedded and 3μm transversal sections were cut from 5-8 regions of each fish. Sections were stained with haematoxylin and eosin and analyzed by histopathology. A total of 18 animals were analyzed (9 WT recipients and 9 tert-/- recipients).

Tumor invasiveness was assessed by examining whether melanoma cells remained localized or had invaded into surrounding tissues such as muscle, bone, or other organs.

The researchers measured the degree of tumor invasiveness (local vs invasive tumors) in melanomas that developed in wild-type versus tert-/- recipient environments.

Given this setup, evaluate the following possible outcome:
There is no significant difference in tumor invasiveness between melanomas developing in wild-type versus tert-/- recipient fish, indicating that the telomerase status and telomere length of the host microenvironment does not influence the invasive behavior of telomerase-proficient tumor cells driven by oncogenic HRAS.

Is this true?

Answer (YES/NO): NO